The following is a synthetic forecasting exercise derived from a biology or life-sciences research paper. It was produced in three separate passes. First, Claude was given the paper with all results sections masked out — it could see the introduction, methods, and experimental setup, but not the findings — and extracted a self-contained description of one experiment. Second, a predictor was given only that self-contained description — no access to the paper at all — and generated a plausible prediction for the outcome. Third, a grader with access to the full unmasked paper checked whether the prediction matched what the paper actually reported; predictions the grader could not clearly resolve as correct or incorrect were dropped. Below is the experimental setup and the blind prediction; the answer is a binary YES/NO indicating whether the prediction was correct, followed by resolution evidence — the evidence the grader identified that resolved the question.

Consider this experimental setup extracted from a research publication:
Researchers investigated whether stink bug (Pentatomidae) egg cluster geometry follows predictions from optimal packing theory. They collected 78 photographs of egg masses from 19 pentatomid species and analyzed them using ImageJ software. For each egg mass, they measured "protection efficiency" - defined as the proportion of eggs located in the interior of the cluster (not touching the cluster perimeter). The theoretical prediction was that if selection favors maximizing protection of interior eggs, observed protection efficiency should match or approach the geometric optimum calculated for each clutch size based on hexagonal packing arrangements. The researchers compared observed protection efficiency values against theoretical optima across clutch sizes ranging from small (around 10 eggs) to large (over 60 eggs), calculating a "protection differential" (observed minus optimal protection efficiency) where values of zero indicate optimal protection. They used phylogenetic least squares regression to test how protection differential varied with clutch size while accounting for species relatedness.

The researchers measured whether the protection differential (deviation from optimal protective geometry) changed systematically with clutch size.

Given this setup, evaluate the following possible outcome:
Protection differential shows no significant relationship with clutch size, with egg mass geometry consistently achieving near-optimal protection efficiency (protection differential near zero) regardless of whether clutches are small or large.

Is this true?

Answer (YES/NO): NO